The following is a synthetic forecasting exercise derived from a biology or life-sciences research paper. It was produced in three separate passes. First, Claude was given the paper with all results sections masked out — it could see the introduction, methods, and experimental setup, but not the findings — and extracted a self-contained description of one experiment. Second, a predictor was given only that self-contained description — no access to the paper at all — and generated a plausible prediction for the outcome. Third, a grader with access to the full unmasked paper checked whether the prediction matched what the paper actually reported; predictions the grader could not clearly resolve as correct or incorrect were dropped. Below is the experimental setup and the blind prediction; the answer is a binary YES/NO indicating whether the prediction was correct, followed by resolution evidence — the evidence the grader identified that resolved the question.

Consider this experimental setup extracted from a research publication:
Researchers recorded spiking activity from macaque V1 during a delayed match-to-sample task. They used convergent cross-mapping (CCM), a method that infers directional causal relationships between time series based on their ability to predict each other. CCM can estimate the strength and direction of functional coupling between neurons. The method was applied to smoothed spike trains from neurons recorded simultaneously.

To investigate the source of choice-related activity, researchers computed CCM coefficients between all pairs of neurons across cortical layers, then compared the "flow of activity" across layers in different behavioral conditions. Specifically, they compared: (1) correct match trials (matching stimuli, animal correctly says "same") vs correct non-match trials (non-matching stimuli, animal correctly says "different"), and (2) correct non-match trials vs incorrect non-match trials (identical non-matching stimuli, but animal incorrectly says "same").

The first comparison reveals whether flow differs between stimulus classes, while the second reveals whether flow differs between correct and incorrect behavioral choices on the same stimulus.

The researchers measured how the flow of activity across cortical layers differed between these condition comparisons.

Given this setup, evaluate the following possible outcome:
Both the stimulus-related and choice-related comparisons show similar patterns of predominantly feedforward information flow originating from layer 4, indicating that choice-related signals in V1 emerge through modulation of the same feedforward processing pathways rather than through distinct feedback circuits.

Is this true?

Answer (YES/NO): NO